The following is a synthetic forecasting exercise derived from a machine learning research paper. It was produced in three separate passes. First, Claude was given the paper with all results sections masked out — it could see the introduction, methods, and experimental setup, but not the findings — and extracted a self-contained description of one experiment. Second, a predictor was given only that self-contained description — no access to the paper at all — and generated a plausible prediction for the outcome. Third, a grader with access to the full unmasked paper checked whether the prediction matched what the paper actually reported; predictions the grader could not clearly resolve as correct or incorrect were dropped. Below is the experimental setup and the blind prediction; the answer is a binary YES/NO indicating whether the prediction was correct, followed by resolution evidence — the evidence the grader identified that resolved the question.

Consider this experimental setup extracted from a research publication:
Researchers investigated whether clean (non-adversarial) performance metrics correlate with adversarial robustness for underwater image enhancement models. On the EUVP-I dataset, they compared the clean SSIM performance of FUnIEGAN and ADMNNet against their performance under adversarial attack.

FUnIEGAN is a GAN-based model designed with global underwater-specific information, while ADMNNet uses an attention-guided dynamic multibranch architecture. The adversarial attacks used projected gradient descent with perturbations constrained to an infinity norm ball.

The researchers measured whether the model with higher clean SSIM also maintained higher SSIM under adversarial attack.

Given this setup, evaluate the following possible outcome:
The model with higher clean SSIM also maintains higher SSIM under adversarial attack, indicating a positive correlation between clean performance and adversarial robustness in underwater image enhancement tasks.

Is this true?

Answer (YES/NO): NO